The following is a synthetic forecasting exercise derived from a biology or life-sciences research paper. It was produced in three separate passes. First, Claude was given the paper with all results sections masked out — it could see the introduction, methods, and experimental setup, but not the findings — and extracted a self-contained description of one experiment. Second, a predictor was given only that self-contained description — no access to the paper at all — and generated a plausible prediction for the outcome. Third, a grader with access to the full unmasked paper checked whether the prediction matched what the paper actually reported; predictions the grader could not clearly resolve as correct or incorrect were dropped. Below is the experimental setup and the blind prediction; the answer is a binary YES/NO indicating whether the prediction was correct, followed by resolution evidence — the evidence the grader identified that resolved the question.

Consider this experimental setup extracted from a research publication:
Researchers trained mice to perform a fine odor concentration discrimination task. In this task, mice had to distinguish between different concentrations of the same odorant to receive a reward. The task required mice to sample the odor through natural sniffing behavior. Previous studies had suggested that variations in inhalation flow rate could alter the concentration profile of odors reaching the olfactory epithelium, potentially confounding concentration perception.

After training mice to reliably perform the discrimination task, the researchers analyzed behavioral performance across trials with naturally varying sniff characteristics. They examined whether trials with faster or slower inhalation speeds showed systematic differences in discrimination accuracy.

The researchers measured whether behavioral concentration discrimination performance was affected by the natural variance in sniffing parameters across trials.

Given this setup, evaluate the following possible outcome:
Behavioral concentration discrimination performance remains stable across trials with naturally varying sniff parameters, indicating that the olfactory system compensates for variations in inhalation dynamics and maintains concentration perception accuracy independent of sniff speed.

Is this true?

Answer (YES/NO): YES